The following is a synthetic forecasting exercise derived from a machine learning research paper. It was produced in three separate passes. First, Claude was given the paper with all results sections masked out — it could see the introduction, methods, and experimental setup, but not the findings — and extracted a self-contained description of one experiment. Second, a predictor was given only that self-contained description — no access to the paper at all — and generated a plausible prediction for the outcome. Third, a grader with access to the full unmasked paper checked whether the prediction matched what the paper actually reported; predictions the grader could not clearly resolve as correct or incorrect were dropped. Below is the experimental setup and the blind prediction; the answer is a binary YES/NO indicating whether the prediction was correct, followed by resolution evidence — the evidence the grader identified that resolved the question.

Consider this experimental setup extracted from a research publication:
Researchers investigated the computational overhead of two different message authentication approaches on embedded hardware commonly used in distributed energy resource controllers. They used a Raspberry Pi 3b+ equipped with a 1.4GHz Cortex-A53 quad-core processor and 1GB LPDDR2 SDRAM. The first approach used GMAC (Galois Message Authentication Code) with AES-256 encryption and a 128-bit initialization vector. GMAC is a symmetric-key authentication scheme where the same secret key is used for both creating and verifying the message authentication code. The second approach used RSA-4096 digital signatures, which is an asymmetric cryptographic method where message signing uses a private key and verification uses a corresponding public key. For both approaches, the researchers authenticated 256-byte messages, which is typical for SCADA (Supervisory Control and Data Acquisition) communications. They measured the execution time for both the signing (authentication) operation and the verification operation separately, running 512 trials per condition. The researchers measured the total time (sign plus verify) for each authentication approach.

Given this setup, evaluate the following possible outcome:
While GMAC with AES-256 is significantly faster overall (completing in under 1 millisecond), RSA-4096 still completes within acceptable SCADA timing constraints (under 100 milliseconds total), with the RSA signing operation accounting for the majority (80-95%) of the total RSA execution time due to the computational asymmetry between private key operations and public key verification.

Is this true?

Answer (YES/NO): NO